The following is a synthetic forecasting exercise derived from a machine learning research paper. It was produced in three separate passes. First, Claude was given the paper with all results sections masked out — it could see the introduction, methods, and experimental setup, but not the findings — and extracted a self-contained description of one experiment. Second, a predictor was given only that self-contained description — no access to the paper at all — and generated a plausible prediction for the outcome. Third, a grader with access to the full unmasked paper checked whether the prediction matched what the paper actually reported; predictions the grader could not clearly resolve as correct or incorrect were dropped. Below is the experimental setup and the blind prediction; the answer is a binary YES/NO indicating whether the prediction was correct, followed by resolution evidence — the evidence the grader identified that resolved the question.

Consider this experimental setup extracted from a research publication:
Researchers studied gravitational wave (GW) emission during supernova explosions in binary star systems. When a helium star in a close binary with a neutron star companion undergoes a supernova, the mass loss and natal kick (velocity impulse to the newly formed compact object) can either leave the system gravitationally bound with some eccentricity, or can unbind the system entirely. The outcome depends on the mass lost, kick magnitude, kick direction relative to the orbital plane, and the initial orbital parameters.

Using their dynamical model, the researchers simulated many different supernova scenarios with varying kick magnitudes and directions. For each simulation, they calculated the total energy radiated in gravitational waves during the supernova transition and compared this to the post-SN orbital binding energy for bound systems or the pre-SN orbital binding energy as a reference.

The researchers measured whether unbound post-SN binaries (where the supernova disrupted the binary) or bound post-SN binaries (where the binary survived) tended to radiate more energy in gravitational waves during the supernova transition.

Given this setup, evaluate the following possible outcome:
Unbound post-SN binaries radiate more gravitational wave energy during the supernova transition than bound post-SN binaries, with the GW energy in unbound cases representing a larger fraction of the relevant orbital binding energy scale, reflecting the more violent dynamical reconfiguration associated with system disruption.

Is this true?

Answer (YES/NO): YES